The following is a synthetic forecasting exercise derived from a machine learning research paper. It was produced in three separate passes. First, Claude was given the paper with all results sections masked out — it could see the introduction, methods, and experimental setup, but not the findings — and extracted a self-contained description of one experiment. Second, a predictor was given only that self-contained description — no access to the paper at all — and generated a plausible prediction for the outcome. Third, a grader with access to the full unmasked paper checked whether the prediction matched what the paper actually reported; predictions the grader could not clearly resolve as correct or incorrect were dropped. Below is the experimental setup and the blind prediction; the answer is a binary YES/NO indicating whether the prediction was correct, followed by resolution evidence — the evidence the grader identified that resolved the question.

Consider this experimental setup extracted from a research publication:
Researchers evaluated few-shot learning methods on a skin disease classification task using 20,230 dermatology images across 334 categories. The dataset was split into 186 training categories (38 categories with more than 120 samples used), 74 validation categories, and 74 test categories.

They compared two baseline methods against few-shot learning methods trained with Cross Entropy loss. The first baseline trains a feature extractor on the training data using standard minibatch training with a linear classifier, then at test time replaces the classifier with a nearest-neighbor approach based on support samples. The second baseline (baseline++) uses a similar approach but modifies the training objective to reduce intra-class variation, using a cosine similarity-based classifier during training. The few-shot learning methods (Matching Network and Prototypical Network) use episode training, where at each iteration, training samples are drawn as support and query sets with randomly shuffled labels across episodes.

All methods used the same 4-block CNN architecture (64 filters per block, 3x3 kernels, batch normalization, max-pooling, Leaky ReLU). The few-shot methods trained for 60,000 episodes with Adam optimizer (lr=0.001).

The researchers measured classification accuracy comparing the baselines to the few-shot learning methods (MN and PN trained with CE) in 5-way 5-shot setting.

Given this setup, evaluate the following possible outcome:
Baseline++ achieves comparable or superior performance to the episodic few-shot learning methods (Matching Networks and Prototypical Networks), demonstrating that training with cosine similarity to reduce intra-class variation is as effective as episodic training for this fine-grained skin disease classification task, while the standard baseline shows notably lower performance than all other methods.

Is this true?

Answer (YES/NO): YES